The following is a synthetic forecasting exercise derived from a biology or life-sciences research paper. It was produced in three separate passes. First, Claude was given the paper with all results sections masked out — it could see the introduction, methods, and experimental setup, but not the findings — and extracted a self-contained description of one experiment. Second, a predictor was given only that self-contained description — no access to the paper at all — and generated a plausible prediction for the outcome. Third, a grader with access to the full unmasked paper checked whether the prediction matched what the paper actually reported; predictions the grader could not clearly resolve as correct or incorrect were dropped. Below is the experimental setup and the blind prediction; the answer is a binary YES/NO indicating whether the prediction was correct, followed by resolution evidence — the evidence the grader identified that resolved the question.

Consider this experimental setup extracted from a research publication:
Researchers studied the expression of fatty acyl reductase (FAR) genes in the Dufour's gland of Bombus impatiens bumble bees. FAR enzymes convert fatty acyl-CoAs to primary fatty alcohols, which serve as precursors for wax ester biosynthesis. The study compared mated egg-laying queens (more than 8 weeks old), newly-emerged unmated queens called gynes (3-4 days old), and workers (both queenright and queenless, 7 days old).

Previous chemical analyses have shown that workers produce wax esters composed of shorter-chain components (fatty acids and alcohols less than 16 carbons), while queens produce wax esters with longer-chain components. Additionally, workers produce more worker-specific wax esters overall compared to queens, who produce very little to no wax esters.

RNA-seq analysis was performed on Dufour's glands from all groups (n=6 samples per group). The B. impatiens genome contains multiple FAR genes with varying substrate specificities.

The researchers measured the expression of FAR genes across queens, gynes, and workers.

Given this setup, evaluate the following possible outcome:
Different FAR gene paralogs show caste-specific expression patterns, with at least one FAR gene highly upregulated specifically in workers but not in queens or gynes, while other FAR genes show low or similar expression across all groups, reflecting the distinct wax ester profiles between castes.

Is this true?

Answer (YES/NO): NO